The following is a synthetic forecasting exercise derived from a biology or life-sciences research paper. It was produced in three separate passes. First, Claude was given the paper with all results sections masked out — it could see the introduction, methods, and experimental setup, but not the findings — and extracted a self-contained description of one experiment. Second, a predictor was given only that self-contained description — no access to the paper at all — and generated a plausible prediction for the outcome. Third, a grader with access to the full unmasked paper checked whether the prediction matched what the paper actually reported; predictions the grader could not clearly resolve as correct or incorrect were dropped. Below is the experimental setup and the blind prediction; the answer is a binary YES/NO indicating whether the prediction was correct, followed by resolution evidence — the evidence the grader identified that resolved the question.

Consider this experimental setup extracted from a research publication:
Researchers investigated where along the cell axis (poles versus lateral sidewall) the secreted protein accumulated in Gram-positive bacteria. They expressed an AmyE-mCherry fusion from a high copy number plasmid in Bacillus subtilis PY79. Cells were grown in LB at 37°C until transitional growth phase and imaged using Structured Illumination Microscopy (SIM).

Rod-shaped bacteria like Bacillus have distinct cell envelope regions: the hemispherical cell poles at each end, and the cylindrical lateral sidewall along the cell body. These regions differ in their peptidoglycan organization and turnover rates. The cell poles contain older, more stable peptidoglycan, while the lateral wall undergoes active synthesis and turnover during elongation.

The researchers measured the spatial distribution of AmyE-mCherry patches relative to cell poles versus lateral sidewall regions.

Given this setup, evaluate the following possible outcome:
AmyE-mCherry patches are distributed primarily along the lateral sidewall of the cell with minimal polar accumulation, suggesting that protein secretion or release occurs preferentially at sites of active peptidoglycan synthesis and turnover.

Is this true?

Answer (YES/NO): NO